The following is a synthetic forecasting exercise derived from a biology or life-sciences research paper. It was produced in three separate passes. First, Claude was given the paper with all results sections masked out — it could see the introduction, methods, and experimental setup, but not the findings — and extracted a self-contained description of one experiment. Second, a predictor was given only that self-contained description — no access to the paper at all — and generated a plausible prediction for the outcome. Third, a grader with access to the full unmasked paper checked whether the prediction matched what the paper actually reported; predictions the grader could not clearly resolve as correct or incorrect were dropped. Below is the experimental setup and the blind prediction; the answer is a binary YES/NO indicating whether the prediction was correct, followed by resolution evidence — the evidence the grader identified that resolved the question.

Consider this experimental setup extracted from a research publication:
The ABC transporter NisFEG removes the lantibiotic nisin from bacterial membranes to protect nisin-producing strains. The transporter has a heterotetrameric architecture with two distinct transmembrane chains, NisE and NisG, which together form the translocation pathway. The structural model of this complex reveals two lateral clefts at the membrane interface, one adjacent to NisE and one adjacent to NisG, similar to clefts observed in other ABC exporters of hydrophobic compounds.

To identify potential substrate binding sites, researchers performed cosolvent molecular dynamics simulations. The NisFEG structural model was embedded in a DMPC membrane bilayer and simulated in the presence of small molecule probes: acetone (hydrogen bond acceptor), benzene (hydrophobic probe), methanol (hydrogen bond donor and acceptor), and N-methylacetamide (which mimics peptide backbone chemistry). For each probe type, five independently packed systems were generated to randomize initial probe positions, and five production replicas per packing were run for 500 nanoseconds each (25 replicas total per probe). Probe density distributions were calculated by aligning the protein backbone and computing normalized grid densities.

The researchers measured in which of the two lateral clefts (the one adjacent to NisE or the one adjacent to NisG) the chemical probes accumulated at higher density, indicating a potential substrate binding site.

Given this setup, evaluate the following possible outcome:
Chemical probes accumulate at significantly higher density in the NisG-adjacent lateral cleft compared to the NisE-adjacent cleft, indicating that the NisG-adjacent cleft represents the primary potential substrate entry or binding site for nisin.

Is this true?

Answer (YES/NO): NO